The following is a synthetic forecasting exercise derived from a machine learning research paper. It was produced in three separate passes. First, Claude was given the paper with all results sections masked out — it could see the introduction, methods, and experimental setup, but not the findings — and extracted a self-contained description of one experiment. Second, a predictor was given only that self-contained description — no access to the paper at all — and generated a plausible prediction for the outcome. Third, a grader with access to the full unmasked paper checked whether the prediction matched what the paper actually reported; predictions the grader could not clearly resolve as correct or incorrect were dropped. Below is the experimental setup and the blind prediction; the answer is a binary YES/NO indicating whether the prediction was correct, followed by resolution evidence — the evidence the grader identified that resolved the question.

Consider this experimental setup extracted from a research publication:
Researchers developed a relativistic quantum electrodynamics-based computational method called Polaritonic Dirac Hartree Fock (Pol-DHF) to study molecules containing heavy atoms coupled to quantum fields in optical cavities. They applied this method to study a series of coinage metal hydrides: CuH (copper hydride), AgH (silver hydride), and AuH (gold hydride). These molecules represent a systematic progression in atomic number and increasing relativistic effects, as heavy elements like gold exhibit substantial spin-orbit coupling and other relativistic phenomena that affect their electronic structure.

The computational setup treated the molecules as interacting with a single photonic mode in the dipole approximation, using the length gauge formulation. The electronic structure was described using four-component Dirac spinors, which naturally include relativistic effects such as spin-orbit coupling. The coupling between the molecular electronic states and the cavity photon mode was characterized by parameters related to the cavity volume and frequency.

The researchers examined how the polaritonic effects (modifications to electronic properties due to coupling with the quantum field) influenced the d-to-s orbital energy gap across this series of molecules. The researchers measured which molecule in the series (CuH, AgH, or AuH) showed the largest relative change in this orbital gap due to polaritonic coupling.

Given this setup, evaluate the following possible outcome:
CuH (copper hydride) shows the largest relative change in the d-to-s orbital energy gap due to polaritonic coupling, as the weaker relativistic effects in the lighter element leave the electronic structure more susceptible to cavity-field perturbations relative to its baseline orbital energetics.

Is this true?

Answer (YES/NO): NO